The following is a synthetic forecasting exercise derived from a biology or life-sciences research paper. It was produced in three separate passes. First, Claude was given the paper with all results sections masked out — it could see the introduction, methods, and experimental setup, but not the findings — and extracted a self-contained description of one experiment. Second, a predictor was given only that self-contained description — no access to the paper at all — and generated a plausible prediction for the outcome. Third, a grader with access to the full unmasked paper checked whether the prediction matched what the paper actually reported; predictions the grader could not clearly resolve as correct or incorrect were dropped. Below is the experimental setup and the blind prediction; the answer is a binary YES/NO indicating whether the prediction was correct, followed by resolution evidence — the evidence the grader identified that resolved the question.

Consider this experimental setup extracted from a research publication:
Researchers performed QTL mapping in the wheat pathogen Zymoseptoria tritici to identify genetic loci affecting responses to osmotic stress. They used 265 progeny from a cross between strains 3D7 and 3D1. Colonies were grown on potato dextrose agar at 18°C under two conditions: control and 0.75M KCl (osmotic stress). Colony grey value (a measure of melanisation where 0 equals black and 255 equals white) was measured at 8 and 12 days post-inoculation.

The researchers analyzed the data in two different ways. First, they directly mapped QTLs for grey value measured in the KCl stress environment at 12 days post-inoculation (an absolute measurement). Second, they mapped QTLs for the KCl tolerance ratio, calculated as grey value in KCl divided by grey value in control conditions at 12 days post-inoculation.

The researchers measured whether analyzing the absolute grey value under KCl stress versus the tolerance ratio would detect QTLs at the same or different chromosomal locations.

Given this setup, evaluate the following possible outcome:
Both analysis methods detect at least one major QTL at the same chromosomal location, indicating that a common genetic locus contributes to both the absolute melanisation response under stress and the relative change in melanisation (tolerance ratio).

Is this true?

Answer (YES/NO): NO